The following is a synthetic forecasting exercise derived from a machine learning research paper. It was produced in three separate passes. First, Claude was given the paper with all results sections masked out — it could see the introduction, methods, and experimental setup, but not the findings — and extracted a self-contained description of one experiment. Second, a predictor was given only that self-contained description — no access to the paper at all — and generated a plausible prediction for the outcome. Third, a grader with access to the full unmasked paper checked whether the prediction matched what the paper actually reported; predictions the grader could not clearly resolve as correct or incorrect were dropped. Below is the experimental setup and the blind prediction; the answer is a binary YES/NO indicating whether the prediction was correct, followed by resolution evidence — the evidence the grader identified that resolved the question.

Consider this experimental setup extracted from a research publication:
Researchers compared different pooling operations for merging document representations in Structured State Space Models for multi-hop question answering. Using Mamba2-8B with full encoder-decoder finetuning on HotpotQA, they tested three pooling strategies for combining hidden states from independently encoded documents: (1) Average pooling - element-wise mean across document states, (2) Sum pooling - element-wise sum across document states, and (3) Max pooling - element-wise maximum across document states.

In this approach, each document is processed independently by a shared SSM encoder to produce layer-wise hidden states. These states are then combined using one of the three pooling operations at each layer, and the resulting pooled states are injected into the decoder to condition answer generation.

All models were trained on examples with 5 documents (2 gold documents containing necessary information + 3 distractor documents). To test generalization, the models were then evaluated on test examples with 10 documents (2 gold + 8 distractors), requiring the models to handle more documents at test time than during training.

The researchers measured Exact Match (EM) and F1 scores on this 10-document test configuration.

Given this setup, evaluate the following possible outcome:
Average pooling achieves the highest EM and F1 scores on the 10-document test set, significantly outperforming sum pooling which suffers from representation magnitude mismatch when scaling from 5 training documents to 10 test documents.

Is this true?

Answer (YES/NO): YES